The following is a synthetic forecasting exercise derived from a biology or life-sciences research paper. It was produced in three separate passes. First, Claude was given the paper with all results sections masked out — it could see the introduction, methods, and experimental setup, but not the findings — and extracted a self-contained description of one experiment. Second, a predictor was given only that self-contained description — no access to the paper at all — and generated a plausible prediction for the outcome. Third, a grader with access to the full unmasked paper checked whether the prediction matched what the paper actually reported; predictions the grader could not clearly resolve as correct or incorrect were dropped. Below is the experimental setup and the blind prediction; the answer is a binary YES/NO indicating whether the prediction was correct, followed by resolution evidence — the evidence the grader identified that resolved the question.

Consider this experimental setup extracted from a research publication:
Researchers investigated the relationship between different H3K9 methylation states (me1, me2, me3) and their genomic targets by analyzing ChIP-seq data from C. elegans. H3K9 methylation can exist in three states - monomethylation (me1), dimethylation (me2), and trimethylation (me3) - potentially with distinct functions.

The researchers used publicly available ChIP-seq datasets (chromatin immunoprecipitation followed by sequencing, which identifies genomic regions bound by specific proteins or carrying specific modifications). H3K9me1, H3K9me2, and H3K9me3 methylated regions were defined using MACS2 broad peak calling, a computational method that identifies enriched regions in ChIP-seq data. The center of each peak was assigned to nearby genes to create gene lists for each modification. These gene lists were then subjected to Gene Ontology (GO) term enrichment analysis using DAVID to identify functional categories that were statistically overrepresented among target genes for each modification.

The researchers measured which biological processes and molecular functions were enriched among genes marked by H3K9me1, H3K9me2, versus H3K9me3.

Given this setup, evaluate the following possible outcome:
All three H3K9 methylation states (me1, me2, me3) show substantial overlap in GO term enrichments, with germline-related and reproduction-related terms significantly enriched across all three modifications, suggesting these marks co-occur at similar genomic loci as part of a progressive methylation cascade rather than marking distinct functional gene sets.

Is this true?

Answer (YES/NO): NO